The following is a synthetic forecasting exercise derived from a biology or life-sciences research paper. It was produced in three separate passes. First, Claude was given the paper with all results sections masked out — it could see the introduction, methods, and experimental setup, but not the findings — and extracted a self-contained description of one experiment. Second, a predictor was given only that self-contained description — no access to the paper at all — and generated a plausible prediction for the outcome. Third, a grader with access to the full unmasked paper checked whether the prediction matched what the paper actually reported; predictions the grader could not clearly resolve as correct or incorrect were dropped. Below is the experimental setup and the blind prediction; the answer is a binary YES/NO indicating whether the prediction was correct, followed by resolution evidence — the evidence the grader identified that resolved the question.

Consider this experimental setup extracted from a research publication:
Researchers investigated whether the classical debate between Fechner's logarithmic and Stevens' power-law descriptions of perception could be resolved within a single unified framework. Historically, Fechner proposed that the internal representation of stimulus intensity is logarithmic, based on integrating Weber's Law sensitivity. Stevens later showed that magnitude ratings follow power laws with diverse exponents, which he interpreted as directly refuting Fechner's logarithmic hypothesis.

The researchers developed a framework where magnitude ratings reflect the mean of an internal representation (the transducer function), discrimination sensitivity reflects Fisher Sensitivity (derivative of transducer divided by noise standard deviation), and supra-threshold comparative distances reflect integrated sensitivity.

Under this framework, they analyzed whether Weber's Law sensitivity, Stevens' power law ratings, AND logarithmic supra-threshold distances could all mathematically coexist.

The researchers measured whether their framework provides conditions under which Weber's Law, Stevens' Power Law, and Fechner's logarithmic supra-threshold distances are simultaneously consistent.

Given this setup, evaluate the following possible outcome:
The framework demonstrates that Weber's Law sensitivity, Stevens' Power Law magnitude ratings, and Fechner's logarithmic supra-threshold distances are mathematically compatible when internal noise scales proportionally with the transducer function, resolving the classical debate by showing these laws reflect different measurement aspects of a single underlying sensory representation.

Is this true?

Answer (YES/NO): YES